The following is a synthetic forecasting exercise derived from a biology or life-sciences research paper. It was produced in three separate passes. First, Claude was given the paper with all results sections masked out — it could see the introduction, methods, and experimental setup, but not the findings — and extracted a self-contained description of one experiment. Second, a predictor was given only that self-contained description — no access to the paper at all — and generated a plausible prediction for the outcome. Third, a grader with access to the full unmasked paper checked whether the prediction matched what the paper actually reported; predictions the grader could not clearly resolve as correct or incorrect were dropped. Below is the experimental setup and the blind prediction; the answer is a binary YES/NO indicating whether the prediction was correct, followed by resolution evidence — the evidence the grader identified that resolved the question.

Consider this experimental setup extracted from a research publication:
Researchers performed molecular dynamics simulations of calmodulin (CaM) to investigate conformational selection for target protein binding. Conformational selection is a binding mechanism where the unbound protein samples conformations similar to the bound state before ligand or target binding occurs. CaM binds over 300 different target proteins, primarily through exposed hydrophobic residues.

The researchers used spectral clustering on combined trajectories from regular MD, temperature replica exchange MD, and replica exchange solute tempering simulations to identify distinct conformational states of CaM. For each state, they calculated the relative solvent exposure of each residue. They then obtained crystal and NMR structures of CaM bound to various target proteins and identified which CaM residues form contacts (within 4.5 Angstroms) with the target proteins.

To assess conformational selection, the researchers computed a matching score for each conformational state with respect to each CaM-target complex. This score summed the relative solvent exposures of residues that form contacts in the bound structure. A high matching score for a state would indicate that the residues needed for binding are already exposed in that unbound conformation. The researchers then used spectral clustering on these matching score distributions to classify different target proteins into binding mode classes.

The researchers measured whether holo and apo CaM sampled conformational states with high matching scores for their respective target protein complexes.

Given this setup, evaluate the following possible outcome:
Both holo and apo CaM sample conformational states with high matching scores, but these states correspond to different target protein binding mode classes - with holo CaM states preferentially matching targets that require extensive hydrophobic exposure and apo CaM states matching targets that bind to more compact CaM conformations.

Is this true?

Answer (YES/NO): NO